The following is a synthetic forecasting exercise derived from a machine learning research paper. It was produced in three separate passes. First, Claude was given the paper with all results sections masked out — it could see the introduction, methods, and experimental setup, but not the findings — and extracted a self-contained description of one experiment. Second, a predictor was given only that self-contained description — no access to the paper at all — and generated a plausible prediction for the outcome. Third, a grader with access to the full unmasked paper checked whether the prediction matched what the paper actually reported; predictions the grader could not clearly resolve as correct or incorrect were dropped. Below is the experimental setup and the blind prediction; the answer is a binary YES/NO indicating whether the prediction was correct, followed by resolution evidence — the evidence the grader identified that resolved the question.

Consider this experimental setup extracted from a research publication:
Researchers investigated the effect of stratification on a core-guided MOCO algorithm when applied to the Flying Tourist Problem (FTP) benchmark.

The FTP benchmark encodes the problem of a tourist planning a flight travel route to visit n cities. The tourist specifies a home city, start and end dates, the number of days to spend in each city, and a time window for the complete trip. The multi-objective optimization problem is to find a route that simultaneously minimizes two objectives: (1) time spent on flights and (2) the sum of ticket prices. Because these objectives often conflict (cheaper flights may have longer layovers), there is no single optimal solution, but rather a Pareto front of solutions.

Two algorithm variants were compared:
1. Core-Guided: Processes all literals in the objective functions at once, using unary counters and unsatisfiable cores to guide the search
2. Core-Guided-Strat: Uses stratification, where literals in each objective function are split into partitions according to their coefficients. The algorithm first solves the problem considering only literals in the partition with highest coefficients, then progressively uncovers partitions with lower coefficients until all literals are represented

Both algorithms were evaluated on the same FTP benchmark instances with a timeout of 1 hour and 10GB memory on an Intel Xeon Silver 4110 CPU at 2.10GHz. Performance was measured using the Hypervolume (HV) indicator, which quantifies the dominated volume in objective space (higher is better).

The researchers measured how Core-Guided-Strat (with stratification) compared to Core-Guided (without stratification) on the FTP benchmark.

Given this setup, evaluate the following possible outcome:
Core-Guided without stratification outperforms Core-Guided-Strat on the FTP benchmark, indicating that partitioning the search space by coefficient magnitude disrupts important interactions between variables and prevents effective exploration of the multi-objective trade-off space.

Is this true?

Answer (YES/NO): NO